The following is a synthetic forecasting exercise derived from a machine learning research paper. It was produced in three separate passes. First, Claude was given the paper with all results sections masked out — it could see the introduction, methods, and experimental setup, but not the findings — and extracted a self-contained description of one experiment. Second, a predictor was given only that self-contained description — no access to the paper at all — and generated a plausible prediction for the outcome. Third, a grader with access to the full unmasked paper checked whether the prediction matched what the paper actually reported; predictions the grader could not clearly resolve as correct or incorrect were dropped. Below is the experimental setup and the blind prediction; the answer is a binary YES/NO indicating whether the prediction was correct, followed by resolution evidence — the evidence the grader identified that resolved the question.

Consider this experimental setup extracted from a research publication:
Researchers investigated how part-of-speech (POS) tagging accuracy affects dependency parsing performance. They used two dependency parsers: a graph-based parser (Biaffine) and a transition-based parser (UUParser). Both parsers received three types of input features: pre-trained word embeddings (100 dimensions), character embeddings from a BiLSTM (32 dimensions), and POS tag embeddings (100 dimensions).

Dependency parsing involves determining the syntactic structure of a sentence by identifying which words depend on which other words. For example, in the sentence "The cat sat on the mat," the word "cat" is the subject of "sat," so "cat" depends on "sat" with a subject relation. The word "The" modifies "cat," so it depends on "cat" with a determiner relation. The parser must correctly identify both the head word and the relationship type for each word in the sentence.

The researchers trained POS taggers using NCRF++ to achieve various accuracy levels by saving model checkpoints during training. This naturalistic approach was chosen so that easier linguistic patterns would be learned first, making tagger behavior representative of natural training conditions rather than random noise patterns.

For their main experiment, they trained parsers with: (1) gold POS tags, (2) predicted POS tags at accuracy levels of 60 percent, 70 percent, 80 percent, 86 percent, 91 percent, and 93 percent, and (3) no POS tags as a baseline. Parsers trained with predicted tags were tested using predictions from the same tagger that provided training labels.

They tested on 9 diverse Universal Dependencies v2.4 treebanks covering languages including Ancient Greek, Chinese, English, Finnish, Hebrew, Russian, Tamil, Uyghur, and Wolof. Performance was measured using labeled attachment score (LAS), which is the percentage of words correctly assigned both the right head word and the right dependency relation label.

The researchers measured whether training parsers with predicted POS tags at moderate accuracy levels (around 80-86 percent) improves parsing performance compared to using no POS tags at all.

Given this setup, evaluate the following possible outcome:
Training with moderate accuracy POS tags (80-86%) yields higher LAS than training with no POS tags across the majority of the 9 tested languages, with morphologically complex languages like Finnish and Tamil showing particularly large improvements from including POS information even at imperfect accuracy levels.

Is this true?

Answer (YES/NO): NO